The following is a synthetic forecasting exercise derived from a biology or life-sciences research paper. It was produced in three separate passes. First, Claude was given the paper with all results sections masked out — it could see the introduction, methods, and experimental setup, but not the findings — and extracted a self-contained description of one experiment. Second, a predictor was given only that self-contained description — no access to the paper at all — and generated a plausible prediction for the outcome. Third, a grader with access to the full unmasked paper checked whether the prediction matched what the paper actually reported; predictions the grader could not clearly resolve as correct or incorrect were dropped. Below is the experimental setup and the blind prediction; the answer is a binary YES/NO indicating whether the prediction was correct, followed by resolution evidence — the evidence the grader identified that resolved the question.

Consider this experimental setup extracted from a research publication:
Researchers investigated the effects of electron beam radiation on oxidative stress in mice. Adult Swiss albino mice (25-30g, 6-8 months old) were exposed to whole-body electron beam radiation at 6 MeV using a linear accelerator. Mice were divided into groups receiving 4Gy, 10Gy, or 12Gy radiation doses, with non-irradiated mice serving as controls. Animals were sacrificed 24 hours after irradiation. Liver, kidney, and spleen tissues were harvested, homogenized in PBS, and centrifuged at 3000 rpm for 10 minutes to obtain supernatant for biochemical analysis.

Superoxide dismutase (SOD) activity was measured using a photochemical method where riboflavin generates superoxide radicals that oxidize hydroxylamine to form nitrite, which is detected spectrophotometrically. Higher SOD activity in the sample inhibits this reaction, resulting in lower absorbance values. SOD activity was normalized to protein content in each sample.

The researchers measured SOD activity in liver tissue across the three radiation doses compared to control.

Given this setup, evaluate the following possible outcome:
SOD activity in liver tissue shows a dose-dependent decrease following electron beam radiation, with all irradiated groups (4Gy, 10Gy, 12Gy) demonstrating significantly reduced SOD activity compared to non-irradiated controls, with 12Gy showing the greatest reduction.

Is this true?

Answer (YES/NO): NO